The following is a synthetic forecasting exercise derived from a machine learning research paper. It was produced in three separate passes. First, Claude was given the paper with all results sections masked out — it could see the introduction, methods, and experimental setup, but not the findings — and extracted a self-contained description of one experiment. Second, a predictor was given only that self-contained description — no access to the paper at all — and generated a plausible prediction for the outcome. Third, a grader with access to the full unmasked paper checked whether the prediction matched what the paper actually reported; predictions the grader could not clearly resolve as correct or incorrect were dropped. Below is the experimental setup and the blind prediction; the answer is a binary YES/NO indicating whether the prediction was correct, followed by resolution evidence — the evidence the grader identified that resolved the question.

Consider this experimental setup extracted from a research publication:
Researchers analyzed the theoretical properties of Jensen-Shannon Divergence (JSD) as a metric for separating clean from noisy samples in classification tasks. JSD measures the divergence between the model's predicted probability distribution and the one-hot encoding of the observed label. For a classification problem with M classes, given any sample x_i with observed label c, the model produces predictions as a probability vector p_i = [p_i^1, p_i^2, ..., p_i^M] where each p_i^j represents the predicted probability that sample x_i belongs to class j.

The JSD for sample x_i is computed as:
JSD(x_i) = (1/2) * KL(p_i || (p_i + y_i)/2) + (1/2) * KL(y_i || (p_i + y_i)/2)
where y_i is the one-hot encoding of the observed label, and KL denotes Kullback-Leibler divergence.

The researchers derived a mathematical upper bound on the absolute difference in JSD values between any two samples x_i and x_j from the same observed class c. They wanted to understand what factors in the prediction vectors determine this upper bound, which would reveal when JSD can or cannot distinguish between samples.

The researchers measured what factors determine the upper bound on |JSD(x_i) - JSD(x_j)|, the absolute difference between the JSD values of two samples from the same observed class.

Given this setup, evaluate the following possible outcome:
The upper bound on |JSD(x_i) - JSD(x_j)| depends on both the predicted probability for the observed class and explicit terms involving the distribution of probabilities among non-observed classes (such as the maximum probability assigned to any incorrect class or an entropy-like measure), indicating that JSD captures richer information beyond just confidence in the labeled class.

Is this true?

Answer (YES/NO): NO